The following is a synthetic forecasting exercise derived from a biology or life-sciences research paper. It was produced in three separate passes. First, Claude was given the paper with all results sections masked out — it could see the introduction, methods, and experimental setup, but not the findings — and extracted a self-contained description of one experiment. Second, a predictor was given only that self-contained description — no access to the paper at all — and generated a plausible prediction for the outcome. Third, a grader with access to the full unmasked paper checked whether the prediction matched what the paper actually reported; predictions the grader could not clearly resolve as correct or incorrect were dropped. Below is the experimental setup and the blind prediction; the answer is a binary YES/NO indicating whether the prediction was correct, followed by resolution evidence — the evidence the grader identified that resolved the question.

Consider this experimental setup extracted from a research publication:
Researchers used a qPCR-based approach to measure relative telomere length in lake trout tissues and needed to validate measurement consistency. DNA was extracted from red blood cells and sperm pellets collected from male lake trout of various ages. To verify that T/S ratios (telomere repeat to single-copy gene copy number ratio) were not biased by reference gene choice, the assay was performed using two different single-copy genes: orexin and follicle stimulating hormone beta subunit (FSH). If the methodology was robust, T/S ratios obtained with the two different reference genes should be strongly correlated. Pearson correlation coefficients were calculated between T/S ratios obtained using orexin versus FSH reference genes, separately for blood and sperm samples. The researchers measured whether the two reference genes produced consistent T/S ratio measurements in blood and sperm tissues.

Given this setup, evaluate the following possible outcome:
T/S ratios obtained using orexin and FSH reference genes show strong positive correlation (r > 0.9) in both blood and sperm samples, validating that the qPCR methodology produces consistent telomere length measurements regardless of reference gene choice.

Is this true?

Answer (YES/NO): NO